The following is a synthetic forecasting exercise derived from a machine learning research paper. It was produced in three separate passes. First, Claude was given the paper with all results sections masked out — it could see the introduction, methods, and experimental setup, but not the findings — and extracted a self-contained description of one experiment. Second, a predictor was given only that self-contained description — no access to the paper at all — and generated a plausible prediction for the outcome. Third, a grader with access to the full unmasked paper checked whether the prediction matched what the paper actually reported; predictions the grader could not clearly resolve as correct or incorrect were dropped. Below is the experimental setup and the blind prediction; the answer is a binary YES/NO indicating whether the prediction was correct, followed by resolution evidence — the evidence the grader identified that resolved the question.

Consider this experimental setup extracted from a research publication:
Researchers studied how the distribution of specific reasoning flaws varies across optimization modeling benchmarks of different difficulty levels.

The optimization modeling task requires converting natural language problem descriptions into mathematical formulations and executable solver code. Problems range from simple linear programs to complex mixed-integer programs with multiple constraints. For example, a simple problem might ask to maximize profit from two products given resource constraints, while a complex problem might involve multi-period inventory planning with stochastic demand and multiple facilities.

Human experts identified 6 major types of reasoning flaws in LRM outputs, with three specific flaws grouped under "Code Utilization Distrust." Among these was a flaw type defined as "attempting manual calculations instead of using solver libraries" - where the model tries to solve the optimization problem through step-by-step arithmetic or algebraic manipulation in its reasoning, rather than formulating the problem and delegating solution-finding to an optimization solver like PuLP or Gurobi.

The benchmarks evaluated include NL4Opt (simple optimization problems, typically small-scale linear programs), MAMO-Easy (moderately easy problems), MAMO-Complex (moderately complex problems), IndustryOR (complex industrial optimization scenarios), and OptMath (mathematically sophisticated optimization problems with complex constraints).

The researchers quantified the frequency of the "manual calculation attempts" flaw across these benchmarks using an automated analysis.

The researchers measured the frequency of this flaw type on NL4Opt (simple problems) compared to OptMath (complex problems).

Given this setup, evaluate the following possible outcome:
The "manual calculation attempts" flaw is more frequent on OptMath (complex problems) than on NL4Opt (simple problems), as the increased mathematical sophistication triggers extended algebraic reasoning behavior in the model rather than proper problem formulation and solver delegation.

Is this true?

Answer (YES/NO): NO